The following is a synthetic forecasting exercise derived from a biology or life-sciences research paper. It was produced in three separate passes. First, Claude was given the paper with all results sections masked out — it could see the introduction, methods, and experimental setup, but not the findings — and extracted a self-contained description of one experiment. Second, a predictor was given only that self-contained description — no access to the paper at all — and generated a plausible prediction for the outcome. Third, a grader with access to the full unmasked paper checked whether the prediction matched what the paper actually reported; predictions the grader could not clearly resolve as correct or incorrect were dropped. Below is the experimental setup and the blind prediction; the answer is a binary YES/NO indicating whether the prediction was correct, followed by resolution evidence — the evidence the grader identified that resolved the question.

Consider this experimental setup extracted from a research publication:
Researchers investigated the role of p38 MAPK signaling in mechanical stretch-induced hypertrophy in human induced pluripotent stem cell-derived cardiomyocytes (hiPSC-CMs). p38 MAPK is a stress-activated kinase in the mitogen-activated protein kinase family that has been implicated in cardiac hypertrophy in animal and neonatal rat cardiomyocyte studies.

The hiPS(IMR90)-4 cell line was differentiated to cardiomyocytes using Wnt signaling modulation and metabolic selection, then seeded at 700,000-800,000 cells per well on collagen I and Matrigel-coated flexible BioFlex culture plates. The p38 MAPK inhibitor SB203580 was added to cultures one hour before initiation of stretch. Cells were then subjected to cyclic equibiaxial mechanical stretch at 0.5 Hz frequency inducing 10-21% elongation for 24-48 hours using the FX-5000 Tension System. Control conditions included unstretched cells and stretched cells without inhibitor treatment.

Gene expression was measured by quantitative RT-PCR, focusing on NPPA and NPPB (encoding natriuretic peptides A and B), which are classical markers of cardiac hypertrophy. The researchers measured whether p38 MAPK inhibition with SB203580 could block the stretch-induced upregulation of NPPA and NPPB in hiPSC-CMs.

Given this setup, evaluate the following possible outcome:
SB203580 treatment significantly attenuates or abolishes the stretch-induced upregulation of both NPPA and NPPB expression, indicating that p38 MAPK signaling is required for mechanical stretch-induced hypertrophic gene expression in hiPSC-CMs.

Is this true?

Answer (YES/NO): NO